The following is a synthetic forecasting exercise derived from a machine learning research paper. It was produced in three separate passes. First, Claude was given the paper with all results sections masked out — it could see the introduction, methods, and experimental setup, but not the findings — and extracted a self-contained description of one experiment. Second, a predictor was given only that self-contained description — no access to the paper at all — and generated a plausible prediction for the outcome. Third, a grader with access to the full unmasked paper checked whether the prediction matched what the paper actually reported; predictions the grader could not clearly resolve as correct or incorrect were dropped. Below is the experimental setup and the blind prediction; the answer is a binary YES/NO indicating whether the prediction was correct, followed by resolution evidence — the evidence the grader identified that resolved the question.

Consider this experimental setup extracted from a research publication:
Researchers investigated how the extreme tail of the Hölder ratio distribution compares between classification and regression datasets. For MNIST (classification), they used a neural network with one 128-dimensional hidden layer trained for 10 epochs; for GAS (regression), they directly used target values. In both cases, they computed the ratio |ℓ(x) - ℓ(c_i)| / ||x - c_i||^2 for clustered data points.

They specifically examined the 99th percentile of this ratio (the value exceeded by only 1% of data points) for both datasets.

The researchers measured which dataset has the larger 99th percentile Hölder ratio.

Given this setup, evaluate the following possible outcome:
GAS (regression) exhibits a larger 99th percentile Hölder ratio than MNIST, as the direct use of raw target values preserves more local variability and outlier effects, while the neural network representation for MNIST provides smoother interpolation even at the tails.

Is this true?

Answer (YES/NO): YES